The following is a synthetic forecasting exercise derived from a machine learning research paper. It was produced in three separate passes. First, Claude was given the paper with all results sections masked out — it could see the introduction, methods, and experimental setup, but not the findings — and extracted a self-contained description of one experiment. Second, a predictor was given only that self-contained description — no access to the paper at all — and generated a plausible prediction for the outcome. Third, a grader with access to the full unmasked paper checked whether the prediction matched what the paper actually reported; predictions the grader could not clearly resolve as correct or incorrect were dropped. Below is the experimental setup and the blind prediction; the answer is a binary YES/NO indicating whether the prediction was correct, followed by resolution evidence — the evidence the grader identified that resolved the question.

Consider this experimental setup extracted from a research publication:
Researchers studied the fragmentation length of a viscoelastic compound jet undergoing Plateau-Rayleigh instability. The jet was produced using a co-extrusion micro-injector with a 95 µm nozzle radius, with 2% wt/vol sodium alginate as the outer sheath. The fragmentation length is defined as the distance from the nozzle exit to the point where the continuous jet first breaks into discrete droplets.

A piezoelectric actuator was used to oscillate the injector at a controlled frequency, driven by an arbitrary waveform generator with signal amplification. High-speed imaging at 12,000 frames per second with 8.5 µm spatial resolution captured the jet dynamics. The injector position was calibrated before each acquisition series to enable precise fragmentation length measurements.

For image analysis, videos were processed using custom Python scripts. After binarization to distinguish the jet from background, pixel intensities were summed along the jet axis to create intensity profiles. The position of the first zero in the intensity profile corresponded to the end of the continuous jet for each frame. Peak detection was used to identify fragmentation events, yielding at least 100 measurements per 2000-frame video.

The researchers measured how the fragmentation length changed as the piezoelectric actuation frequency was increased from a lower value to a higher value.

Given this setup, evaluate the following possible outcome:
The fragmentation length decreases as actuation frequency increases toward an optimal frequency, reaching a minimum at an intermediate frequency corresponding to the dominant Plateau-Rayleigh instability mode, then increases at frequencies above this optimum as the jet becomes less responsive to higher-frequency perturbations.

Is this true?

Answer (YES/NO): NO